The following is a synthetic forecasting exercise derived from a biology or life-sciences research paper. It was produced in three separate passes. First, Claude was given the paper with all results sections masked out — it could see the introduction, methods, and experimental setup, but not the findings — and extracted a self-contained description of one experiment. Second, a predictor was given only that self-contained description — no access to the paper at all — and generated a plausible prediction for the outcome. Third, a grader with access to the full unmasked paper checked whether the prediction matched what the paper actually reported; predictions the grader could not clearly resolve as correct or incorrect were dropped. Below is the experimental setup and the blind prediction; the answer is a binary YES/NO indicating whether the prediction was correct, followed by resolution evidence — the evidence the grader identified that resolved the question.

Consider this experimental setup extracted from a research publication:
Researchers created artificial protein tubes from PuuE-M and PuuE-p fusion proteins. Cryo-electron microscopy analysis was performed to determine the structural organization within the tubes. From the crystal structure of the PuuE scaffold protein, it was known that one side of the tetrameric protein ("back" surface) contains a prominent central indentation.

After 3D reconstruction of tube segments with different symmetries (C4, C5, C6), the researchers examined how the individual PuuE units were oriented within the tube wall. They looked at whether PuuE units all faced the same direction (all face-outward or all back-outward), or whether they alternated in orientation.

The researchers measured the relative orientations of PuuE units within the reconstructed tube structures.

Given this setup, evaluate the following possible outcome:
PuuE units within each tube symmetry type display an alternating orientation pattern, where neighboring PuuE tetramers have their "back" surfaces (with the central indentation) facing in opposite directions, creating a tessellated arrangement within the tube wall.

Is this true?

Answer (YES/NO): YES